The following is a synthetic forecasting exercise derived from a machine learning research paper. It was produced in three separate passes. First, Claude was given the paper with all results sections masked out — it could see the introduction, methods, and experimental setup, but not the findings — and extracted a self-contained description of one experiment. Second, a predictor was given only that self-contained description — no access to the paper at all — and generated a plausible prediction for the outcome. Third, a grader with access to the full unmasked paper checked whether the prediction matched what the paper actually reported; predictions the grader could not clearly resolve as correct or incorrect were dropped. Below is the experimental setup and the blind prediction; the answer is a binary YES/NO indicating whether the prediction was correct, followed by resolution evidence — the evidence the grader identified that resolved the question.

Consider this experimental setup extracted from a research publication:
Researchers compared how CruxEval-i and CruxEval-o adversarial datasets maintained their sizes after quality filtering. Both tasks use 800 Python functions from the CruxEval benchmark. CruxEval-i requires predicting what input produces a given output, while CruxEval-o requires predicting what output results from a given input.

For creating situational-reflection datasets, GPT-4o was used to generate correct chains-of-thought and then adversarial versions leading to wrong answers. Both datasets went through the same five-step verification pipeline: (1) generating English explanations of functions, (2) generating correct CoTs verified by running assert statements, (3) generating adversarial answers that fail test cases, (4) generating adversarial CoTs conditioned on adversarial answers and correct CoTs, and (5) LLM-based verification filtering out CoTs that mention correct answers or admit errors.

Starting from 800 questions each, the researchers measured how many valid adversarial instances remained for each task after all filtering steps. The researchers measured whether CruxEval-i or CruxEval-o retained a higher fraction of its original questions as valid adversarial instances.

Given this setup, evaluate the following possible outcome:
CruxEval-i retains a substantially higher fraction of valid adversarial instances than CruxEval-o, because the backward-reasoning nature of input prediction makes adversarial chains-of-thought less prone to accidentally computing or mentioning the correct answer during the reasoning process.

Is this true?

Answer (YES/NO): NO